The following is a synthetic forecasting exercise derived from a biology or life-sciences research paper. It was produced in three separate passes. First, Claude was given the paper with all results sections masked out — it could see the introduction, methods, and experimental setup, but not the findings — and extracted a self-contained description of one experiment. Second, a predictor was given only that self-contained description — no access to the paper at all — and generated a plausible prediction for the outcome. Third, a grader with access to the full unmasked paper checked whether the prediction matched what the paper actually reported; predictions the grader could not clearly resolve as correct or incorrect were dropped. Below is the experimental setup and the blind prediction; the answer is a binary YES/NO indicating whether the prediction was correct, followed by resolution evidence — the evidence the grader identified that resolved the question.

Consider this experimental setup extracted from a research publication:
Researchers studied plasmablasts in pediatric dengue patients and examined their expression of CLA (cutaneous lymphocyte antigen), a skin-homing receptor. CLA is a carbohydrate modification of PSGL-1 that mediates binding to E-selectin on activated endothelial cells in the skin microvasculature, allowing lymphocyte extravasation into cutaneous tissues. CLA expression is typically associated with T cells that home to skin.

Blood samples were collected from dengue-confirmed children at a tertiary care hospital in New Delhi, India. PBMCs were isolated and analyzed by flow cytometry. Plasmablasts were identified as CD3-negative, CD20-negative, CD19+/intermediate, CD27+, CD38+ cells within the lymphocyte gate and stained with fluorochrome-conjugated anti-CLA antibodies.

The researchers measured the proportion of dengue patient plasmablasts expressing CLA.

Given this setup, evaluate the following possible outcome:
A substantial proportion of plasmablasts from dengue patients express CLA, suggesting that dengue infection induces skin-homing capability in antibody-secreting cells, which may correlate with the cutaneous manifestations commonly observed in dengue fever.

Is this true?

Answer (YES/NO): YES